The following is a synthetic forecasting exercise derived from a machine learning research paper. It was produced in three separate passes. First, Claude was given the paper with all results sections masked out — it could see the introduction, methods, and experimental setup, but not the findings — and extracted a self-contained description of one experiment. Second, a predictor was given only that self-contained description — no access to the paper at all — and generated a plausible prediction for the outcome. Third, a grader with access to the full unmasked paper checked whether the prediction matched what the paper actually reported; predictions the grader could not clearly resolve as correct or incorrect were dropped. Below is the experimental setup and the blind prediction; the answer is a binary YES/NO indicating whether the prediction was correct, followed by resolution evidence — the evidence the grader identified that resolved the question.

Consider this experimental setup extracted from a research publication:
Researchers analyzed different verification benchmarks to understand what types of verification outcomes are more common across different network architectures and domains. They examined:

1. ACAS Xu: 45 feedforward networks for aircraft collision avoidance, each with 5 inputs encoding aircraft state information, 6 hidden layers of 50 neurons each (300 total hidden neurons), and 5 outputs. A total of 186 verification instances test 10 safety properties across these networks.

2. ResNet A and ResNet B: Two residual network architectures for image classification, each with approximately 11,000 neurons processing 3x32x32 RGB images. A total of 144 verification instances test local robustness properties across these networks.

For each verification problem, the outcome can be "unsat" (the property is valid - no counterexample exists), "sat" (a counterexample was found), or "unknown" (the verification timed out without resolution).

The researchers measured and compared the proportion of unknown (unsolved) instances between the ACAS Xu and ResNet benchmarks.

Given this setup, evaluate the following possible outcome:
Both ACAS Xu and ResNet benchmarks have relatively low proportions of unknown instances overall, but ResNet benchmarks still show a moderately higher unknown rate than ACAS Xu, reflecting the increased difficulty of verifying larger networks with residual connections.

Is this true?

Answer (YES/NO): NO